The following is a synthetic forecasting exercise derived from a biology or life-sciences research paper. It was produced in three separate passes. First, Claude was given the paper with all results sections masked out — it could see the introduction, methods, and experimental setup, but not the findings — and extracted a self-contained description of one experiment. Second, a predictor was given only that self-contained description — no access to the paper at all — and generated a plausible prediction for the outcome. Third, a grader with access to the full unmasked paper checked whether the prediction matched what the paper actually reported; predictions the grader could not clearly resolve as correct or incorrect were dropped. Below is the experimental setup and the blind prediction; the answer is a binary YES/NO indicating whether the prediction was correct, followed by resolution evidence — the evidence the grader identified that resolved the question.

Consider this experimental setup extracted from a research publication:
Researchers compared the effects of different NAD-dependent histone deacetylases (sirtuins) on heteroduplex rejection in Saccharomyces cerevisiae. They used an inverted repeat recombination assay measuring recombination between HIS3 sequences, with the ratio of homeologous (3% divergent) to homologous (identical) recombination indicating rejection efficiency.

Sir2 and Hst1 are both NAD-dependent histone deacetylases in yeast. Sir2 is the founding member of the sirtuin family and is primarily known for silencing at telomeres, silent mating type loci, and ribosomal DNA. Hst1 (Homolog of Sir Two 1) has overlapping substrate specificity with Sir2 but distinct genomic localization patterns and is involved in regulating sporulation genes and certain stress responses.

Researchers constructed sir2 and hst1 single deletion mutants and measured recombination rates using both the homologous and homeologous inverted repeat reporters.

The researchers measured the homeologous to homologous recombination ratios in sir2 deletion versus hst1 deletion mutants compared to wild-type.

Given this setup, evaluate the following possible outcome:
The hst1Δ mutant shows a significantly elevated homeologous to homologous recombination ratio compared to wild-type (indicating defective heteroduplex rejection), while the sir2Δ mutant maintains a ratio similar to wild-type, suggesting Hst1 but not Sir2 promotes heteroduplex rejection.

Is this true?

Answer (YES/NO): NO